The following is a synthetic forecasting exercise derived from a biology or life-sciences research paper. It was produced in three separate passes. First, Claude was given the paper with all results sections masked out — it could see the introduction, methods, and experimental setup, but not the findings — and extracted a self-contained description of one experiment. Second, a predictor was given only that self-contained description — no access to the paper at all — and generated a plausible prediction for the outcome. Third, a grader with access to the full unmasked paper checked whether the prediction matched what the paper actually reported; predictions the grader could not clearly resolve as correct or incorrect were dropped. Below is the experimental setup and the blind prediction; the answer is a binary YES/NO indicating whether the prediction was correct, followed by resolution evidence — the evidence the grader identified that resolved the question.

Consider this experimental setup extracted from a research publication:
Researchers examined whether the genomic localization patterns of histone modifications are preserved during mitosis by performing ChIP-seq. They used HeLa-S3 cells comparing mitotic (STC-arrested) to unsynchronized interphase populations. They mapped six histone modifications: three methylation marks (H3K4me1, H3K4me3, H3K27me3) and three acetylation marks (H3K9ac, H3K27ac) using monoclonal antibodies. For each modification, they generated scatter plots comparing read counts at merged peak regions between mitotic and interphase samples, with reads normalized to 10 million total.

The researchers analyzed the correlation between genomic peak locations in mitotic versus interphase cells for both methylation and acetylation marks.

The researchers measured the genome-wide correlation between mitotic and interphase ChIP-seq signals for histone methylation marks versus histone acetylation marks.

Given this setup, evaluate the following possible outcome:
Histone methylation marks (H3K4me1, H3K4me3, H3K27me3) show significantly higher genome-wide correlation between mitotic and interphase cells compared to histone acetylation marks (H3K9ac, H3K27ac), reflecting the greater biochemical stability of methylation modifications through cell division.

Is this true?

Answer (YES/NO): NO